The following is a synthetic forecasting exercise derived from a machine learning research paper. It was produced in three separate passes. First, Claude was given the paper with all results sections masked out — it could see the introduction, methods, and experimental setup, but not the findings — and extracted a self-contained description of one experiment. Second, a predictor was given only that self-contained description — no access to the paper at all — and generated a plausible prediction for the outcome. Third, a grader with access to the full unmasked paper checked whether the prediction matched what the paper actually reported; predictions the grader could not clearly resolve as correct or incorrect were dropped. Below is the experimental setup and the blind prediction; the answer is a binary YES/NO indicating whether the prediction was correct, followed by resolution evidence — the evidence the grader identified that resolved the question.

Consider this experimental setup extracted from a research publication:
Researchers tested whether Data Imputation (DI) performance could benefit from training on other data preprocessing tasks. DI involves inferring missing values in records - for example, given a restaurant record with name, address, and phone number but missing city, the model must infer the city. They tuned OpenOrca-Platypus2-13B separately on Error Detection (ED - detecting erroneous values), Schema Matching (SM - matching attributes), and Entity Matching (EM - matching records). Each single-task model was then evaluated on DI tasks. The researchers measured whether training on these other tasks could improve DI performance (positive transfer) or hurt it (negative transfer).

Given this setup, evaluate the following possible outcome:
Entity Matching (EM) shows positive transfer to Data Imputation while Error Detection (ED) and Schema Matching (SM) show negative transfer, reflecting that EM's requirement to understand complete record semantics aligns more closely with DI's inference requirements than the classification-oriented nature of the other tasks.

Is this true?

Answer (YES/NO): NO